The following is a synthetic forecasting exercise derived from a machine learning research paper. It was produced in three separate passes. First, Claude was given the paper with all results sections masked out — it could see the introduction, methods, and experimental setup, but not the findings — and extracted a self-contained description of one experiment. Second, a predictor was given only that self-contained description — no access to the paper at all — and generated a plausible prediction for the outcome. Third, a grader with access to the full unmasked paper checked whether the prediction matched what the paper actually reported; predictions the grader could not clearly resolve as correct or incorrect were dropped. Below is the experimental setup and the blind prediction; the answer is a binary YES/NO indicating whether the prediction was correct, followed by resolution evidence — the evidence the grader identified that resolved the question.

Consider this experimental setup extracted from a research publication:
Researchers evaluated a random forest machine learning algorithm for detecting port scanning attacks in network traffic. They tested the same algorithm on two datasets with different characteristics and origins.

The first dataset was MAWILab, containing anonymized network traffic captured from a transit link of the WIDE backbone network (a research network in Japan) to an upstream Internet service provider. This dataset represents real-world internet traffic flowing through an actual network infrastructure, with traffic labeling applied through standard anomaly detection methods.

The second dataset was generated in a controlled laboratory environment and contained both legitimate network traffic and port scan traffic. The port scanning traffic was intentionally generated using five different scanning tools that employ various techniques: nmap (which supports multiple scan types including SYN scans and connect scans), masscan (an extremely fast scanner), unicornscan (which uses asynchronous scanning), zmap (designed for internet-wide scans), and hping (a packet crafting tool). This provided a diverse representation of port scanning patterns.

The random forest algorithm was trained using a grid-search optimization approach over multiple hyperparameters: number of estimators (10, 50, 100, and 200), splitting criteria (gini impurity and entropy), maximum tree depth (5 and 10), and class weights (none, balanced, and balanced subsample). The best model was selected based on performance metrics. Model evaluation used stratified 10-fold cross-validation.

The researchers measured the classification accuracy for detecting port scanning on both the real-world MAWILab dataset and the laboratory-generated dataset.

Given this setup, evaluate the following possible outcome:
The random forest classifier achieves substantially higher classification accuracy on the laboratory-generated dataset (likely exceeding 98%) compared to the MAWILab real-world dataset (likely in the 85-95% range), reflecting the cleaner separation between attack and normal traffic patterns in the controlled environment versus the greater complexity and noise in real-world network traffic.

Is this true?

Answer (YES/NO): NO